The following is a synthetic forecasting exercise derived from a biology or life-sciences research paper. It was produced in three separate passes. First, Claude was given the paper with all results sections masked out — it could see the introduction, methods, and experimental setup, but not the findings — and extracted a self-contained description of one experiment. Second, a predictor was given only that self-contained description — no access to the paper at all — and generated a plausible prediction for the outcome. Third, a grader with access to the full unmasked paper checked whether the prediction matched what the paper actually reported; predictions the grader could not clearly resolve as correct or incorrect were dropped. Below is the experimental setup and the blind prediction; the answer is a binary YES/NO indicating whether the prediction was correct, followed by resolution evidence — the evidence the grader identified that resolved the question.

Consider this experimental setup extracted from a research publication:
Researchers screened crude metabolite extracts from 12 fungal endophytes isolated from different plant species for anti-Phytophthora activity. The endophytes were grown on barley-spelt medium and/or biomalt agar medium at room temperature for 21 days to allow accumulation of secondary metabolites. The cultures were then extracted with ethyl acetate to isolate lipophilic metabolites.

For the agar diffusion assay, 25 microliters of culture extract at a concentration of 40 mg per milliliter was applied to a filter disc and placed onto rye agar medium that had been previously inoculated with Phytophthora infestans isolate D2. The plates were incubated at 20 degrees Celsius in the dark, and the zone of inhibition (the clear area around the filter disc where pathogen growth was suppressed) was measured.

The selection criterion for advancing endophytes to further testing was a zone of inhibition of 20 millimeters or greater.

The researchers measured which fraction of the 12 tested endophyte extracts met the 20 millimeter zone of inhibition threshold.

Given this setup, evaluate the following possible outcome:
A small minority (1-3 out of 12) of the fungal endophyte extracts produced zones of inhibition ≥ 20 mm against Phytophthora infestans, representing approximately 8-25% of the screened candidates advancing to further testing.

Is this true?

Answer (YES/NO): YES